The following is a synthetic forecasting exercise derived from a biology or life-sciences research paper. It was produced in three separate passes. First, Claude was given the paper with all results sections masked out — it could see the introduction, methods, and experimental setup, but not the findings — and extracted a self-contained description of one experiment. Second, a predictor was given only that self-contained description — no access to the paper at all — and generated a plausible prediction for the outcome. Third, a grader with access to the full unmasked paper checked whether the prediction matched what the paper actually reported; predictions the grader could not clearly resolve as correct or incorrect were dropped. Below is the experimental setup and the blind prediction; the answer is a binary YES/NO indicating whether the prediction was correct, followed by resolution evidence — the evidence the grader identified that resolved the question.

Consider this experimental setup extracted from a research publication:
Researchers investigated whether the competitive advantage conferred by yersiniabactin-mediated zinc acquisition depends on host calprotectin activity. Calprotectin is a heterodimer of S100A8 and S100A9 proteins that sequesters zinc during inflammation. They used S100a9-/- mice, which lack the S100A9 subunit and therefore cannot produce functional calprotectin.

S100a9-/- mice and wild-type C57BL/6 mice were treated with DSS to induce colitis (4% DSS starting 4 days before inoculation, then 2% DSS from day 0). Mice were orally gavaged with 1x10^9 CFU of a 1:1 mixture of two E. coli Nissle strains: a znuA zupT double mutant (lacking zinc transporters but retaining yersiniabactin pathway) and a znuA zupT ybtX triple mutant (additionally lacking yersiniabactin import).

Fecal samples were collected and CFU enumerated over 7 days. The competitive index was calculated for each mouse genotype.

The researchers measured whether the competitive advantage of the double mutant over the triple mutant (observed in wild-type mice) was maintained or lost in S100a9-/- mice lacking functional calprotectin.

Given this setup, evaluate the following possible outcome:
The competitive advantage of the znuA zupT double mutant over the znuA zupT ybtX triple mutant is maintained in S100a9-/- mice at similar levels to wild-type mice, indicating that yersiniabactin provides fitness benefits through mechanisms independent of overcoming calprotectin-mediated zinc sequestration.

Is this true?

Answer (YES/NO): NO